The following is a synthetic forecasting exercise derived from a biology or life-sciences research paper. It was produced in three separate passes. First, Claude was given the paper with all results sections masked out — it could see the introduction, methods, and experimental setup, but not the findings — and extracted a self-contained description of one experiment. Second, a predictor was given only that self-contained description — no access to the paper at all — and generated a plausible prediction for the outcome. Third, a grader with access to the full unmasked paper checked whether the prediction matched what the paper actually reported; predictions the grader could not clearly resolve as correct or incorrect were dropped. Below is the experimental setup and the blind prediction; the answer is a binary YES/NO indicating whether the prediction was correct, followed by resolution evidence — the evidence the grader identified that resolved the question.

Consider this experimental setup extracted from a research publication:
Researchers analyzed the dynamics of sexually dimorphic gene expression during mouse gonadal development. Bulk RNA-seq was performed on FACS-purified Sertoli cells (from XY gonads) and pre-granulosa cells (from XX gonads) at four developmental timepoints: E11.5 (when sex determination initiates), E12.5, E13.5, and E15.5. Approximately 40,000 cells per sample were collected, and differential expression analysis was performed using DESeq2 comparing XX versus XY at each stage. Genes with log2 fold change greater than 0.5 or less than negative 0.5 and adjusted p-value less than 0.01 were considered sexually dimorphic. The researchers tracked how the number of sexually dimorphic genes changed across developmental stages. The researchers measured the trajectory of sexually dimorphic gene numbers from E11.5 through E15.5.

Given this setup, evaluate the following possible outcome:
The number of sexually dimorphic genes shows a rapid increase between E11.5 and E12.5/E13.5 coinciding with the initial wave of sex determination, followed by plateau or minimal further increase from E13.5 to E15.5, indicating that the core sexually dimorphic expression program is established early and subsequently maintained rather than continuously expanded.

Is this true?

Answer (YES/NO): NO